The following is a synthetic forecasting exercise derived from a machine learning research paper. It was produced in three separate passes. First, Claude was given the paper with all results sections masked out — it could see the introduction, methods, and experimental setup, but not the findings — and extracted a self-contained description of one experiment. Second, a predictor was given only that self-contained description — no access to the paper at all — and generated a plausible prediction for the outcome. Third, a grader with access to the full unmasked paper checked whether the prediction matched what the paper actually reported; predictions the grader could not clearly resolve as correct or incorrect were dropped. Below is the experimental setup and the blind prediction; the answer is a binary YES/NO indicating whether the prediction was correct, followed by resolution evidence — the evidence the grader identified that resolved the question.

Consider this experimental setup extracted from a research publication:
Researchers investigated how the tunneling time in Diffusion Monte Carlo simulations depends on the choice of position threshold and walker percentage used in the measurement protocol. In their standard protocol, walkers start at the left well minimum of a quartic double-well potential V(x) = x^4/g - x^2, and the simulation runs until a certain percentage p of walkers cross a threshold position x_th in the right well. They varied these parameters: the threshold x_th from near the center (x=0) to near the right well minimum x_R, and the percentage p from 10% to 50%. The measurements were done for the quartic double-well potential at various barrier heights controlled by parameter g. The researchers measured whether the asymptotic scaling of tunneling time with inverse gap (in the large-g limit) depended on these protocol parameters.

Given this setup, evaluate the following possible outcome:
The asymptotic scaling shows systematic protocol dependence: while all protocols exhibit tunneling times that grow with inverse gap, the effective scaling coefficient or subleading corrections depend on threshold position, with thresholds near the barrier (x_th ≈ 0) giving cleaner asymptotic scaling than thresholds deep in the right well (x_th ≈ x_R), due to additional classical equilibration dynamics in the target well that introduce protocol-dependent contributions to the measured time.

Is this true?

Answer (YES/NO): NO